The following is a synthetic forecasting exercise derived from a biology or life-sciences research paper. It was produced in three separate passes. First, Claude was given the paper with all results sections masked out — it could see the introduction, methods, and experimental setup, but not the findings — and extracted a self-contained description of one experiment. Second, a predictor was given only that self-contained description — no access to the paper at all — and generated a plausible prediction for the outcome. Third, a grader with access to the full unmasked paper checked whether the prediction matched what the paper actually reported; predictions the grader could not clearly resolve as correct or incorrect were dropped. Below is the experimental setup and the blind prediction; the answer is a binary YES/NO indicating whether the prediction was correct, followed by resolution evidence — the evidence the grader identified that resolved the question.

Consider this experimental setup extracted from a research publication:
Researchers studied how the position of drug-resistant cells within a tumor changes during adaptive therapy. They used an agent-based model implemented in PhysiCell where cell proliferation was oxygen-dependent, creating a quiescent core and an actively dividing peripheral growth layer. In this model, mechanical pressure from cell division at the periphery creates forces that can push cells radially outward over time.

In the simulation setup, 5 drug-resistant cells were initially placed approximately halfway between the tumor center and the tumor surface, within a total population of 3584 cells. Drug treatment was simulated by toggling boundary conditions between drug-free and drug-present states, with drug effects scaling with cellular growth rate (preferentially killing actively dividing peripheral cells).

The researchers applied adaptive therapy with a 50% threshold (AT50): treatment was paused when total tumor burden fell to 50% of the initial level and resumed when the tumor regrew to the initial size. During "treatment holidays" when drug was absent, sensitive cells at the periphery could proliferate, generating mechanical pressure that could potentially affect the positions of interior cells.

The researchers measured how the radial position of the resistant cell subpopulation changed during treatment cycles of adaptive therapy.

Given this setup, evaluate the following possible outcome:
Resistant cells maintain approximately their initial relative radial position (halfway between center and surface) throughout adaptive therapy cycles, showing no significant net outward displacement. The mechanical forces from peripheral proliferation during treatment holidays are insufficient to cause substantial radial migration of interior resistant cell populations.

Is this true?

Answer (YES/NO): NO